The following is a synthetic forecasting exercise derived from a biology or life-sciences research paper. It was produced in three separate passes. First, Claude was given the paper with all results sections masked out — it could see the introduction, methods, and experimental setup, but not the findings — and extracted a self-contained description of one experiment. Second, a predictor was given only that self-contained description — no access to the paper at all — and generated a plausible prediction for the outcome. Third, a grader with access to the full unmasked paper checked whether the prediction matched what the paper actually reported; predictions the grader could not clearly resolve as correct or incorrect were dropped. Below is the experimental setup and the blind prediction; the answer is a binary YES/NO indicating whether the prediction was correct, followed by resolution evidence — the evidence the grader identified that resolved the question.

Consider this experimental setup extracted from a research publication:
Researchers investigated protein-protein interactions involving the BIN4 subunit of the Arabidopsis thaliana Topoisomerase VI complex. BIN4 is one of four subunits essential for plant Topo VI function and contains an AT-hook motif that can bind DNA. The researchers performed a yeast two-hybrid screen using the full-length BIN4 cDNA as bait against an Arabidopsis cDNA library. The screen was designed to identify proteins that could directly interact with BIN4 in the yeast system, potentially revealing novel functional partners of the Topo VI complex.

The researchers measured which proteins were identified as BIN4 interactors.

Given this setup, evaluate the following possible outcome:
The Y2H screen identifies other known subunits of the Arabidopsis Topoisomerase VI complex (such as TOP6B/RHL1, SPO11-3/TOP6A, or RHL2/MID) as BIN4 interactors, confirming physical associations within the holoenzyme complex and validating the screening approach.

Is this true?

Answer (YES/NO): YES